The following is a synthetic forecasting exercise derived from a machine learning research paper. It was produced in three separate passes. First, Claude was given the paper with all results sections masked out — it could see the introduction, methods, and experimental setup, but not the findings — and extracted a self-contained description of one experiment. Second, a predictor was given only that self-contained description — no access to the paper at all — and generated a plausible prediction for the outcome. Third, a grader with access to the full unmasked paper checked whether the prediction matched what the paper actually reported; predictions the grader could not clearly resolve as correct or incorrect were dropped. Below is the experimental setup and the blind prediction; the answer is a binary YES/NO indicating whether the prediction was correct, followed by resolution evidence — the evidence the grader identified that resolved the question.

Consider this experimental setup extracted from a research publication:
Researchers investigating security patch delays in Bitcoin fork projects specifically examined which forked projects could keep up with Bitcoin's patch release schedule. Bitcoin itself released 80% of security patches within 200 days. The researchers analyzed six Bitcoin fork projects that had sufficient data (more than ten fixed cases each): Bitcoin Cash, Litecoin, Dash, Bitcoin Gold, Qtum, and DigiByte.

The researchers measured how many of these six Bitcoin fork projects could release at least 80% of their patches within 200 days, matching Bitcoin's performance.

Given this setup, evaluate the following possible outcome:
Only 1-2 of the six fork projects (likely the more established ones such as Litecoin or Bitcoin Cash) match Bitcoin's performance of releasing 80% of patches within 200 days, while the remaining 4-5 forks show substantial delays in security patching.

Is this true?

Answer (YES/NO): NO